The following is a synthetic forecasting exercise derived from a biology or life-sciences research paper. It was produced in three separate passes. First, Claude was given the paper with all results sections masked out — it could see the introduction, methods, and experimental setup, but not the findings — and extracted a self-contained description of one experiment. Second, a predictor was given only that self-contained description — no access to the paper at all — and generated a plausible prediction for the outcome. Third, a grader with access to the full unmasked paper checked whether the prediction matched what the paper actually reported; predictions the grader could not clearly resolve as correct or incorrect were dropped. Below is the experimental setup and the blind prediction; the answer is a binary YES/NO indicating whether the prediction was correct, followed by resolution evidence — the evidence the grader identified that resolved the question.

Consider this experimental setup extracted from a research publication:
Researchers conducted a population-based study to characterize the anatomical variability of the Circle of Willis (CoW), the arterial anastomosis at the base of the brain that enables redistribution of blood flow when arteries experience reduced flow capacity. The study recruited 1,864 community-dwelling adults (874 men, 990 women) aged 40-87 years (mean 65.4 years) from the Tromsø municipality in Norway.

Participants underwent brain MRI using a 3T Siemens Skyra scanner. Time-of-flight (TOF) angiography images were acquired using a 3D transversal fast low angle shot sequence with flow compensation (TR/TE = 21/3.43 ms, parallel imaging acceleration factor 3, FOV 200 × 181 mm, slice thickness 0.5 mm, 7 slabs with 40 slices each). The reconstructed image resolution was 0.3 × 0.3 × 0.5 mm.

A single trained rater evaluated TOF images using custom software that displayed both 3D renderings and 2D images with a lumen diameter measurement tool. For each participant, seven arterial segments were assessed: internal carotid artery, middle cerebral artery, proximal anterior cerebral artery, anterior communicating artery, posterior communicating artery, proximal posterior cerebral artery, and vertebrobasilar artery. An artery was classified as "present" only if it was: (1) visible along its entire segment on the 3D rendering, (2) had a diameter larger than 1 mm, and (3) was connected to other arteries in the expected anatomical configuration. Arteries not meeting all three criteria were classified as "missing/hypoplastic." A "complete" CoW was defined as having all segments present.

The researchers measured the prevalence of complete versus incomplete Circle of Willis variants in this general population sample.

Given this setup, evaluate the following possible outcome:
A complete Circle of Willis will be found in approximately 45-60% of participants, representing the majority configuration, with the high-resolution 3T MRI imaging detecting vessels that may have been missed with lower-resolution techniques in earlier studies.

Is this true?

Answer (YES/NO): NO